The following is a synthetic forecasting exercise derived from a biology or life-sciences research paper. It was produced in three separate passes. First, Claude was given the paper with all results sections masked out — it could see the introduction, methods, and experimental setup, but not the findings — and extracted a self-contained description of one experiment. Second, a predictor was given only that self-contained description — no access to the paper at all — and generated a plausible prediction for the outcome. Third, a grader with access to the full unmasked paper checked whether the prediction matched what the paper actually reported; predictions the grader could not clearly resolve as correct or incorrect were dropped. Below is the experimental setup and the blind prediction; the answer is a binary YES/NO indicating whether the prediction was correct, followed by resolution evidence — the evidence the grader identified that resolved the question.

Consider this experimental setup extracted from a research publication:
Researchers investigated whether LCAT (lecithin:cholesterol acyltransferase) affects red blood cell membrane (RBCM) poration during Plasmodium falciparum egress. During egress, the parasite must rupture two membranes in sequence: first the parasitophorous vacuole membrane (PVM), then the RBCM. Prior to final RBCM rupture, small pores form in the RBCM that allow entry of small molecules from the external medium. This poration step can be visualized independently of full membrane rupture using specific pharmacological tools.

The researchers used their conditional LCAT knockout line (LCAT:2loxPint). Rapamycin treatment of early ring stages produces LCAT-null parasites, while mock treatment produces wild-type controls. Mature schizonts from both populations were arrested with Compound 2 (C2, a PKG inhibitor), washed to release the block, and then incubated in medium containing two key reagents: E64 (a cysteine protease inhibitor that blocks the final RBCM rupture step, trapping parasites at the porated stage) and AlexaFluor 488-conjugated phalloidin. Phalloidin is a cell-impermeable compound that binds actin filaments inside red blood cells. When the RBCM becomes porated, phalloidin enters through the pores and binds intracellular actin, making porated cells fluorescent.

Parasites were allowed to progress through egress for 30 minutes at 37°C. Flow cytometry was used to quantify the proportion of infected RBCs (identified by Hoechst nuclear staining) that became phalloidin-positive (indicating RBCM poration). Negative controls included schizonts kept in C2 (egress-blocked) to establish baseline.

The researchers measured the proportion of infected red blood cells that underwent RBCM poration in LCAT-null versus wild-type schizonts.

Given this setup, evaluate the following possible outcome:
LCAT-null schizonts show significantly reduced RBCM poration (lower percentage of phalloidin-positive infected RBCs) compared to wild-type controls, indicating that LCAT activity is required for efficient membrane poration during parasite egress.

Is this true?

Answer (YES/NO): NO